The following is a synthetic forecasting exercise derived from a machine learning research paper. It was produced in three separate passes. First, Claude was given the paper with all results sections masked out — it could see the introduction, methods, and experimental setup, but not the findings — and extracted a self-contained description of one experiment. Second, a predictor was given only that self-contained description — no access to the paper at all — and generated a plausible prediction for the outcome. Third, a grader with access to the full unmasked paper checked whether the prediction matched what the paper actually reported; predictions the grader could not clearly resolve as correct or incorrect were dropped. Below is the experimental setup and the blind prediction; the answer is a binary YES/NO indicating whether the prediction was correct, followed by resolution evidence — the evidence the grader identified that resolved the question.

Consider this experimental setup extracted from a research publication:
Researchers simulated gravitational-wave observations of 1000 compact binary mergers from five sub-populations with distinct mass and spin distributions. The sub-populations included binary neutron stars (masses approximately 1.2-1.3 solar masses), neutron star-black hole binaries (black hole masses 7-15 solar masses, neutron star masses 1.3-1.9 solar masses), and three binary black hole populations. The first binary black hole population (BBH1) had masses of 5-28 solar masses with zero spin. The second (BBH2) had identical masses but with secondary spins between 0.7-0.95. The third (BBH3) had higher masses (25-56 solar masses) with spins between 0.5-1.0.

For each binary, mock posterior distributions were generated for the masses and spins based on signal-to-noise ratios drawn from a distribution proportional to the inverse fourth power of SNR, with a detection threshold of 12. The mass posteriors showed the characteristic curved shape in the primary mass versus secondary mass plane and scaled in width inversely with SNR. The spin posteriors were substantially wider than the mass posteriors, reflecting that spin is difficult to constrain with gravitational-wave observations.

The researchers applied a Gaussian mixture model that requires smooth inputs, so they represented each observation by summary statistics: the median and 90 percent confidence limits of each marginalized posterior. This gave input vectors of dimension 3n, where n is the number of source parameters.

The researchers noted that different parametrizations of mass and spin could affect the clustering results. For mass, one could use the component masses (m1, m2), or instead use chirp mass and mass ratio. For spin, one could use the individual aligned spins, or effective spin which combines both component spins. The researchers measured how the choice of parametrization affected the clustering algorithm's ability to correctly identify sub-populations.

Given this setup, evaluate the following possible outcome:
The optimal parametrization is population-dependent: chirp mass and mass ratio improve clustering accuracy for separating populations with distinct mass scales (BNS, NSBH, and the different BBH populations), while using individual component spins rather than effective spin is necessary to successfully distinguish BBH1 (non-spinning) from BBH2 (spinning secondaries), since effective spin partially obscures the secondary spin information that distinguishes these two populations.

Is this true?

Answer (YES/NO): NO